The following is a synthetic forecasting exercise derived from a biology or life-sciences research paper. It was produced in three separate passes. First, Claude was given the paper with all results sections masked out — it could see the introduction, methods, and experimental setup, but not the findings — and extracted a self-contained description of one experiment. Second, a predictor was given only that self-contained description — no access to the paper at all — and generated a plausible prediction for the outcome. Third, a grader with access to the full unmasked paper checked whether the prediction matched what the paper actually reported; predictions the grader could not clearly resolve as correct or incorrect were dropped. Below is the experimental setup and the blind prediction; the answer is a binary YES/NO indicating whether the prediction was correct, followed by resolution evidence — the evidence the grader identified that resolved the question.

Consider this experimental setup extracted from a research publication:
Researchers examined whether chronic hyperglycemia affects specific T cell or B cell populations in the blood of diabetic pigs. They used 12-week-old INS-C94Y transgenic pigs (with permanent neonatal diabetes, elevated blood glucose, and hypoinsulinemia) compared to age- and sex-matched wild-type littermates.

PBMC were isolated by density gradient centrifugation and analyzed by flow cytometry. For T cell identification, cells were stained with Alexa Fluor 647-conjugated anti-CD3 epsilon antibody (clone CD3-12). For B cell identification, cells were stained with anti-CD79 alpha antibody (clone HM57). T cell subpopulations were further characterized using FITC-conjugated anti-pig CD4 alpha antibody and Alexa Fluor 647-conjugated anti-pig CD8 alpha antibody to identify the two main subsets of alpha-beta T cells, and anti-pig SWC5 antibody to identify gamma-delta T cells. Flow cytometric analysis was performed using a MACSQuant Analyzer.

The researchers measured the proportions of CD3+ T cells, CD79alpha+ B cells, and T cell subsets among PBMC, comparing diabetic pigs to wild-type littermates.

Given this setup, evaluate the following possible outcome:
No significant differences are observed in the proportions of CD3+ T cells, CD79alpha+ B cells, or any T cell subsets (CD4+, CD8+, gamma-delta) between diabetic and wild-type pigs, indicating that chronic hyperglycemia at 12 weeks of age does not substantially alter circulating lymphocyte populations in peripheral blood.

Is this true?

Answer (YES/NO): YES